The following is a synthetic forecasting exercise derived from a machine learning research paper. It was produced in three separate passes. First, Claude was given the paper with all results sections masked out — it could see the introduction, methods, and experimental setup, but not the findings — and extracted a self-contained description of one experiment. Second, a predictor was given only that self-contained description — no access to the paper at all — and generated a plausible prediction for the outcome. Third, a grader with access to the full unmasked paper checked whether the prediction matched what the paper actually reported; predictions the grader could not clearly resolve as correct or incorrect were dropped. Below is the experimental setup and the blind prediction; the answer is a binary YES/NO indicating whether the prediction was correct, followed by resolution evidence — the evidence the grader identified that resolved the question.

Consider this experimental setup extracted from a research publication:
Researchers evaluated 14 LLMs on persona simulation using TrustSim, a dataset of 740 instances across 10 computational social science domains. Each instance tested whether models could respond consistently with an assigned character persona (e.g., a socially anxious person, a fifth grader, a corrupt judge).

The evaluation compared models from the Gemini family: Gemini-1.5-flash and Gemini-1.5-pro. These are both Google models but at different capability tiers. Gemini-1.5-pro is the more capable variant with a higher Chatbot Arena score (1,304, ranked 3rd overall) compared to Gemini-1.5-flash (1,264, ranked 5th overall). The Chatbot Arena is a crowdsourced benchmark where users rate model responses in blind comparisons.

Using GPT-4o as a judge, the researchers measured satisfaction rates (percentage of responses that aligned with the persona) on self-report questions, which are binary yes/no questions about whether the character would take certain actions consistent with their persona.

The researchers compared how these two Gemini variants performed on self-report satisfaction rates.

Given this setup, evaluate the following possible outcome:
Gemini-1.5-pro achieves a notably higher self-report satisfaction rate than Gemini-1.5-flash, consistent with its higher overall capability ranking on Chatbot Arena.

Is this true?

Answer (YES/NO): NO